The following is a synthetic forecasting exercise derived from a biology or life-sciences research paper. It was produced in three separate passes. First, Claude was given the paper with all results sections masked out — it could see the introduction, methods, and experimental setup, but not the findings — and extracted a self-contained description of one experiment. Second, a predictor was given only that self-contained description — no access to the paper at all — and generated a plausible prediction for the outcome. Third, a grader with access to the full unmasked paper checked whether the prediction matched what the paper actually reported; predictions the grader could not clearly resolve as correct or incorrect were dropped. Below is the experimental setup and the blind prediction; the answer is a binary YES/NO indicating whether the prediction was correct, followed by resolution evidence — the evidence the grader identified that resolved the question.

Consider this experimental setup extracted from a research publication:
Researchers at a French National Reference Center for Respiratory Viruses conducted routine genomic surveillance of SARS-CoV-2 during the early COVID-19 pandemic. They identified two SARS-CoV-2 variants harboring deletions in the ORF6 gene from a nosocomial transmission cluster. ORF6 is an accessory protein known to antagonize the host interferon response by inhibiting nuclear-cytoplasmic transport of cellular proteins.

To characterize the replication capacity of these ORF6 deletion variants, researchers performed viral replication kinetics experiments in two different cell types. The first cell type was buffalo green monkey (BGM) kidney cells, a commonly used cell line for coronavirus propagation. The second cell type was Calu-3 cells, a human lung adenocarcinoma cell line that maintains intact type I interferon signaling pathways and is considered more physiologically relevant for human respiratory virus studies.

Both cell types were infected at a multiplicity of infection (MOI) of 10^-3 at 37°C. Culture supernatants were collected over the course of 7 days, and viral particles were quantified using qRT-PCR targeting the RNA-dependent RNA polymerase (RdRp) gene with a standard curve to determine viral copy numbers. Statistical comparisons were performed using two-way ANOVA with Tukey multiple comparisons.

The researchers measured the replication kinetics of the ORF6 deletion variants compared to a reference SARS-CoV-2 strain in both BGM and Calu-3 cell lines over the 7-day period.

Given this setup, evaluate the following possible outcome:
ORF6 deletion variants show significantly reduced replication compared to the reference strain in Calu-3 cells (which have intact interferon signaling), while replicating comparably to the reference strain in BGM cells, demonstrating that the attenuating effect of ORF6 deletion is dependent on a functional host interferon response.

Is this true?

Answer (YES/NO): NO